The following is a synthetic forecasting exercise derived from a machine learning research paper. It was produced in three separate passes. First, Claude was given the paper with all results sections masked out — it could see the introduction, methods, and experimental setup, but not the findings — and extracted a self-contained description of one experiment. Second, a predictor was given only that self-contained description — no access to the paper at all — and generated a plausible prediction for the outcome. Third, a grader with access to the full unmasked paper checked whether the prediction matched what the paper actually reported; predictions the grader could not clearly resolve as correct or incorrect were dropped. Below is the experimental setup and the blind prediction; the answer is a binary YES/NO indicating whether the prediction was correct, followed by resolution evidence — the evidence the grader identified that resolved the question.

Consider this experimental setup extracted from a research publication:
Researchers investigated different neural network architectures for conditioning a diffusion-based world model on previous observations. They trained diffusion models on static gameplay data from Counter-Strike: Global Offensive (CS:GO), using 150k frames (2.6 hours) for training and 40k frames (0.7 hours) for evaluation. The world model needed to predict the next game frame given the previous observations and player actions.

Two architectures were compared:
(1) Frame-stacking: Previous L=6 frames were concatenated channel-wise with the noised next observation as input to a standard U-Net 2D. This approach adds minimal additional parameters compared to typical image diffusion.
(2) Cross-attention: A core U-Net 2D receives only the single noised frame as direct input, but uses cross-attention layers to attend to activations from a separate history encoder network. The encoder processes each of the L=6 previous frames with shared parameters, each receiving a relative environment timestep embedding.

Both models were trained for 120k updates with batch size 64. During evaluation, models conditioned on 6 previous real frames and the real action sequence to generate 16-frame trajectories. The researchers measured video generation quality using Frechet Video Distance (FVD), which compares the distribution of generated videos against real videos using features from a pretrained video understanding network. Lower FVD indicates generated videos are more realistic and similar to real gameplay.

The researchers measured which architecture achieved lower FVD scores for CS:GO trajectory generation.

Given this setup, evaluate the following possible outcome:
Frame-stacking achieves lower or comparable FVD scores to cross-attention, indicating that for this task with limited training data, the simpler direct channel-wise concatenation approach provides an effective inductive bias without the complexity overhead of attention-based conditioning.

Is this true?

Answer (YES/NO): YES